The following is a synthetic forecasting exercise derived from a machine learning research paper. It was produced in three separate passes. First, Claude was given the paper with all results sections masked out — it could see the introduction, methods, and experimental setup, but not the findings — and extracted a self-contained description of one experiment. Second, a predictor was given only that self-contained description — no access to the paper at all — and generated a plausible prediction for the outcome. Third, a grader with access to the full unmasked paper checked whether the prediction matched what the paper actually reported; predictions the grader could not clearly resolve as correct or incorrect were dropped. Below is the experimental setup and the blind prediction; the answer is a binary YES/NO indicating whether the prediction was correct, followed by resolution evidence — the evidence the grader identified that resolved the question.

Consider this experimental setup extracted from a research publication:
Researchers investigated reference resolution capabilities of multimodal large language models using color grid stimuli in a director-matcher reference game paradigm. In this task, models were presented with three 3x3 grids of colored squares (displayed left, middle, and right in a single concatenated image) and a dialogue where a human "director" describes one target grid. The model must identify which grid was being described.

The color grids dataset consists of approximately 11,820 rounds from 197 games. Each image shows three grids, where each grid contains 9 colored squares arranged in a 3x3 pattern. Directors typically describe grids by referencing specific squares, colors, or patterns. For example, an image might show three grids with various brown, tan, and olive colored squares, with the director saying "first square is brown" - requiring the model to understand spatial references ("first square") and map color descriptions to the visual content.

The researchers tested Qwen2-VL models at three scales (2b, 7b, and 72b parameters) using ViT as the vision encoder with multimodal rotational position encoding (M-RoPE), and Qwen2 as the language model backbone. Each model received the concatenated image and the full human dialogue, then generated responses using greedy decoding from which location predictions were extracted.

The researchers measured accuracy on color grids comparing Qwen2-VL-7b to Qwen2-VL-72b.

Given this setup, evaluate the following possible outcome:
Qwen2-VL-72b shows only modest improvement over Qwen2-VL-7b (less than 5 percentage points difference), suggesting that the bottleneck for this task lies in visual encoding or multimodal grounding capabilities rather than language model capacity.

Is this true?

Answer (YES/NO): NO